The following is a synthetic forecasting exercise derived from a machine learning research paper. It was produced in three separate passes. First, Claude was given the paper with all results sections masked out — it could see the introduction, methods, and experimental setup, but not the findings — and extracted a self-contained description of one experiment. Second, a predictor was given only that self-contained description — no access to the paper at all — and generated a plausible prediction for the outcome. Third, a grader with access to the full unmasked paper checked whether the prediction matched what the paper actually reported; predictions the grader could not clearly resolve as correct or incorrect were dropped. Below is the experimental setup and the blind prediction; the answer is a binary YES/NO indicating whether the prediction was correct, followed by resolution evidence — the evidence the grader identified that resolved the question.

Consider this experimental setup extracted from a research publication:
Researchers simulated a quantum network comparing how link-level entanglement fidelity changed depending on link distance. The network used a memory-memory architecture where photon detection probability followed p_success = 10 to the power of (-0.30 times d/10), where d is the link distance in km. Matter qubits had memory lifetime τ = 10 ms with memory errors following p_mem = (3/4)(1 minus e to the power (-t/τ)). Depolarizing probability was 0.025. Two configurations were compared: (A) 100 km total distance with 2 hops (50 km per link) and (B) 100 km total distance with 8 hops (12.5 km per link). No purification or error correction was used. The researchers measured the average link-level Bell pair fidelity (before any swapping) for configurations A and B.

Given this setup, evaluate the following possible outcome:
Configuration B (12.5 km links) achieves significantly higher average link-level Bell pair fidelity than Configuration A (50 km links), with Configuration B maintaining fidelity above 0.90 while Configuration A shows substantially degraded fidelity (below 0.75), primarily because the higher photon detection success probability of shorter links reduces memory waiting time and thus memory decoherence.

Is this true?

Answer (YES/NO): NO